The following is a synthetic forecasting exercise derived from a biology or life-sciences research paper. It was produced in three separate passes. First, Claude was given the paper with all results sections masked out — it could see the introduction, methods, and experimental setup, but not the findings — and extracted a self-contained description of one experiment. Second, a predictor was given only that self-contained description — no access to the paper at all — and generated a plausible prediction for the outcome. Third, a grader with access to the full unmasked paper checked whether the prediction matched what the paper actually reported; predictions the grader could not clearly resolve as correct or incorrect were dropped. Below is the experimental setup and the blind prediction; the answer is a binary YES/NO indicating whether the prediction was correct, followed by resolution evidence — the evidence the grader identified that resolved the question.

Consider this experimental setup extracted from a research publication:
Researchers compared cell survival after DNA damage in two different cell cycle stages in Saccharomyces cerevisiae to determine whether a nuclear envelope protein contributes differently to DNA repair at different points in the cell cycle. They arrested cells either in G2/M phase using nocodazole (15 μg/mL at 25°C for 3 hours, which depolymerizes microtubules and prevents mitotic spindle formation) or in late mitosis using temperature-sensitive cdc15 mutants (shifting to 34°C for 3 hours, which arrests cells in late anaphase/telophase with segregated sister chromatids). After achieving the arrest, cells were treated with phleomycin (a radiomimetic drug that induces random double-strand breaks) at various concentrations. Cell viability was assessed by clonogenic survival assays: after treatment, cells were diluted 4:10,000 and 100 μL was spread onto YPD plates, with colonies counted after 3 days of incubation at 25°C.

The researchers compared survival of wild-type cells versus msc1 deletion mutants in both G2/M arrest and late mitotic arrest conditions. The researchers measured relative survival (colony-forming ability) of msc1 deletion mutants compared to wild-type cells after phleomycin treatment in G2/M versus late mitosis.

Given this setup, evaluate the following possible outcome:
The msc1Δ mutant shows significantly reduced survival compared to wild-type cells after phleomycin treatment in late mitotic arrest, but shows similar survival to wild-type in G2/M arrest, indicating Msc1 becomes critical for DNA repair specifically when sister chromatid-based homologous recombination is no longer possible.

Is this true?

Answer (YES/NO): NO